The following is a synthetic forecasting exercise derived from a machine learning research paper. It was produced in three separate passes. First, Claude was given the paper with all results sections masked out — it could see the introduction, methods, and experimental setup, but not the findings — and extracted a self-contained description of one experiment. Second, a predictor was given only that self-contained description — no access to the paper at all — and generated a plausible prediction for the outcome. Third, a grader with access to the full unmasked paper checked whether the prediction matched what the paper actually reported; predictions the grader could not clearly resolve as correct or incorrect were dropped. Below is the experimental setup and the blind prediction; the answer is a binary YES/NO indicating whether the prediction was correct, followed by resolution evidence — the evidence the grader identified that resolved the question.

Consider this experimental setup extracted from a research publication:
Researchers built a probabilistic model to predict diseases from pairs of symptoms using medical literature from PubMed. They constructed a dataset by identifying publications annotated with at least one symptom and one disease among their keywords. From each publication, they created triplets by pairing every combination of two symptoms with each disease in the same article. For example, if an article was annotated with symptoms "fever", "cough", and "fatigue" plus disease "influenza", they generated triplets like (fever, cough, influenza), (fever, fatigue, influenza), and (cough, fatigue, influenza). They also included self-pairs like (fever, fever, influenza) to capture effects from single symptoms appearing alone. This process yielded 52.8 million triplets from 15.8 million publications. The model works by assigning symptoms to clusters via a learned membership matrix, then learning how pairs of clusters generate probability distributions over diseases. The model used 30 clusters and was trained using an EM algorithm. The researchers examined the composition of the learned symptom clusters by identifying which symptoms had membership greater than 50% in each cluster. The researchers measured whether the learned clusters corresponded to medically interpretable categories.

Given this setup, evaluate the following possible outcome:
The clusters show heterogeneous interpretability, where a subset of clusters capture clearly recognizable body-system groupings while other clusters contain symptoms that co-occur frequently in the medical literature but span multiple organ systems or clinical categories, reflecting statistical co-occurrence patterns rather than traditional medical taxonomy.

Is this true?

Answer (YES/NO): NO